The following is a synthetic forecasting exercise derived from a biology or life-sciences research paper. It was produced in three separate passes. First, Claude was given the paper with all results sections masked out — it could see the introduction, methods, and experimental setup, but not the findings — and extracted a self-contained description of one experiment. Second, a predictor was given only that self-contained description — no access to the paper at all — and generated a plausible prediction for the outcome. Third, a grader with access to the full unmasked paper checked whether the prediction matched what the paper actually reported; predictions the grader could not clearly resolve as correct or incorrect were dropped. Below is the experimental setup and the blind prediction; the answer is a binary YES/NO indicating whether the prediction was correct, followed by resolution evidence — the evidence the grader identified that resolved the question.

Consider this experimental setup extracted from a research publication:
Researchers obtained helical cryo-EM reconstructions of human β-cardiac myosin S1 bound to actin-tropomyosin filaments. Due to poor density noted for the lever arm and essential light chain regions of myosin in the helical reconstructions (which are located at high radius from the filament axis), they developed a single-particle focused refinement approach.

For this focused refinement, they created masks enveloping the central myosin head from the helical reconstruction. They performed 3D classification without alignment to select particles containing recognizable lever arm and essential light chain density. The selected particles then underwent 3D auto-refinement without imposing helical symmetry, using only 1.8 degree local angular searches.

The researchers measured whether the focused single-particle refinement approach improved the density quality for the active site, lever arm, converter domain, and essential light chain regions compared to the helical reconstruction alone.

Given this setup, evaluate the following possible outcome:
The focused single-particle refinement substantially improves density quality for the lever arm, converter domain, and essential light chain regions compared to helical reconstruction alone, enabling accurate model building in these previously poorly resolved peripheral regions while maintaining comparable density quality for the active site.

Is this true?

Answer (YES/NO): NO